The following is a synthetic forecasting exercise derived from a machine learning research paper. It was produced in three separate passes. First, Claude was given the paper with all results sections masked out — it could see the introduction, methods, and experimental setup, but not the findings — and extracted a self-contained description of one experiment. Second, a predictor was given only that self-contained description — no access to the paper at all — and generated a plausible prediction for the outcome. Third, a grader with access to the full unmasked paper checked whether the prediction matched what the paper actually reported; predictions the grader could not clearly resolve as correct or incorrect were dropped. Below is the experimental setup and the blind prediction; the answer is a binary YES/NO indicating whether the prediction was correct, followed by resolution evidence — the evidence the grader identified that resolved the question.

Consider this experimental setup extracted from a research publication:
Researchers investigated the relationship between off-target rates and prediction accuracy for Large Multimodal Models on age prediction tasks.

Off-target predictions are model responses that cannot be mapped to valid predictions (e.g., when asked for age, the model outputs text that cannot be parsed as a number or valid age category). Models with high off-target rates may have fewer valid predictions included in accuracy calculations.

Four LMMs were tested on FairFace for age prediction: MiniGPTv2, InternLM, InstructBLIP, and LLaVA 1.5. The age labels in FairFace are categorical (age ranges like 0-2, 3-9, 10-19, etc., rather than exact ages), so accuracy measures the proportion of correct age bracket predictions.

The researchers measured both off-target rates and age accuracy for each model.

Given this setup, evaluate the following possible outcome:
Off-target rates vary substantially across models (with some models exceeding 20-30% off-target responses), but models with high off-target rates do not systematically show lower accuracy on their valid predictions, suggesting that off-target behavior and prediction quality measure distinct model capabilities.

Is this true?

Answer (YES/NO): NO